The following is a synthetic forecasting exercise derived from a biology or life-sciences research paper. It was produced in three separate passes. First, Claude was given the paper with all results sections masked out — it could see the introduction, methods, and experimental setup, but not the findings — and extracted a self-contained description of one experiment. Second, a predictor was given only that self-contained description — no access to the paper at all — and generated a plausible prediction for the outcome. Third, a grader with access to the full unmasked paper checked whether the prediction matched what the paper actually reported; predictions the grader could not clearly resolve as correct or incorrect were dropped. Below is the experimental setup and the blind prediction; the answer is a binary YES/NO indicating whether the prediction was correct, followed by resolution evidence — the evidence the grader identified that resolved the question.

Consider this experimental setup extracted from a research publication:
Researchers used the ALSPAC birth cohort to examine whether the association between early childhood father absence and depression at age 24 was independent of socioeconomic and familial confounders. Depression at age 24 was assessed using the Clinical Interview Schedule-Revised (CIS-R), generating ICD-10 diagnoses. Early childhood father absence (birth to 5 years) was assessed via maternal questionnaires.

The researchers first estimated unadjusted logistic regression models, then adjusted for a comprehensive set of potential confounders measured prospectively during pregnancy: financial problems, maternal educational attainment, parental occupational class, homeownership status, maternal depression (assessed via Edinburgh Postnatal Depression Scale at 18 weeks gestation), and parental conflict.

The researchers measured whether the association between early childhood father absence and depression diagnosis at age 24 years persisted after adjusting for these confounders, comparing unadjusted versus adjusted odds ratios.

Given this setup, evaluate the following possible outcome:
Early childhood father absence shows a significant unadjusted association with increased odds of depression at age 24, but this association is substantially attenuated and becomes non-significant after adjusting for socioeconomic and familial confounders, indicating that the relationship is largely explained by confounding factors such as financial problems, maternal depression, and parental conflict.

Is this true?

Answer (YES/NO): NO